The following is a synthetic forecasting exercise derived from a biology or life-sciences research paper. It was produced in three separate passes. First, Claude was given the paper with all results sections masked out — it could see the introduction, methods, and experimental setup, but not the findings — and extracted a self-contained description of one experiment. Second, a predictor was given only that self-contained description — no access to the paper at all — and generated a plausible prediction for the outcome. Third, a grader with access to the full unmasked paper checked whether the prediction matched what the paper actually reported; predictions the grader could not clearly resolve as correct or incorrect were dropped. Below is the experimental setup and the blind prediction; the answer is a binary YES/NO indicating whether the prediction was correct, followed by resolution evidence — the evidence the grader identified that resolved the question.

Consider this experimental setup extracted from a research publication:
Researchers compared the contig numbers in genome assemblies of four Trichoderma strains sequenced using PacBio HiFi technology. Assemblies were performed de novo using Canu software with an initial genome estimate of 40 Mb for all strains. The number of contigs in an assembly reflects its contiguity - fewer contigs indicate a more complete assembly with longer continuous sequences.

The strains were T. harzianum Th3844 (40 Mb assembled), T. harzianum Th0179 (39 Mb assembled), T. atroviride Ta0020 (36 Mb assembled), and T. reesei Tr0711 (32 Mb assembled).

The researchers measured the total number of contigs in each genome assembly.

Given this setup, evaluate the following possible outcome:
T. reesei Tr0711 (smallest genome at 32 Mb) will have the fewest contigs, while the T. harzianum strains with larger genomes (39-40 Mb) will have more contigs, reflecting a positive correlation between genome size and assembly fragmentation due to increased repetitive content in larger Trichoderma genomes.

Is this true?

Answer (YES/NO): NO